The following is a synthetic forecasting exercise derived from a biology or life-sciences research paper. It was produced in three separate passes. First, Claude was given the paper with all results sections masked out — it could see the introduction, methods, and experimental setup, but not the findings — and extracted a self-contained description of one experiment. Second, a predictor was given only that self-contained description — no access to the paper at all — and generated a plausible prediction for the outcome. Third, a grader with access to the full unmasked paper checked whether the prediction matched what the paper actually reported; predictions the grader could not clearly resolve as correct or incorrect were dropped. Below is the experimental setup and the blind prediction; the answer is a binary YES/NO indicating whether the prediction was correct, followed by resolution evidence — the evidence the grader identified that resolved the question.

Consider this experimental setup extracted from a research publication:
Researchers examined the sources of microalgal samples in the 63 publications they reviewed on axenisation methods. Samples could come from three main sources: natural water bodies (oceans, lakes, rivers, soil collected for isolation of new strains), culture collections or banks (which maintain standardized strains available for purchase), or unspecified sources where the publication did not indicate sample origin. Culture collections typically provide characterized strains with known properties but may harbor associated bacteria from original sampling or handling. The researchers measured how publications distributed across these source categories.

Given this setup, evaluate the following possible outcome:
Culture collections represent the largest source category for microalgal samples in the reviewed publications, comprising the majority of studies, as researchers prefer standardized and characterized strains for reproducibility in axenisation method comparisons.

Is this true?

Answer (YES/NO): NO